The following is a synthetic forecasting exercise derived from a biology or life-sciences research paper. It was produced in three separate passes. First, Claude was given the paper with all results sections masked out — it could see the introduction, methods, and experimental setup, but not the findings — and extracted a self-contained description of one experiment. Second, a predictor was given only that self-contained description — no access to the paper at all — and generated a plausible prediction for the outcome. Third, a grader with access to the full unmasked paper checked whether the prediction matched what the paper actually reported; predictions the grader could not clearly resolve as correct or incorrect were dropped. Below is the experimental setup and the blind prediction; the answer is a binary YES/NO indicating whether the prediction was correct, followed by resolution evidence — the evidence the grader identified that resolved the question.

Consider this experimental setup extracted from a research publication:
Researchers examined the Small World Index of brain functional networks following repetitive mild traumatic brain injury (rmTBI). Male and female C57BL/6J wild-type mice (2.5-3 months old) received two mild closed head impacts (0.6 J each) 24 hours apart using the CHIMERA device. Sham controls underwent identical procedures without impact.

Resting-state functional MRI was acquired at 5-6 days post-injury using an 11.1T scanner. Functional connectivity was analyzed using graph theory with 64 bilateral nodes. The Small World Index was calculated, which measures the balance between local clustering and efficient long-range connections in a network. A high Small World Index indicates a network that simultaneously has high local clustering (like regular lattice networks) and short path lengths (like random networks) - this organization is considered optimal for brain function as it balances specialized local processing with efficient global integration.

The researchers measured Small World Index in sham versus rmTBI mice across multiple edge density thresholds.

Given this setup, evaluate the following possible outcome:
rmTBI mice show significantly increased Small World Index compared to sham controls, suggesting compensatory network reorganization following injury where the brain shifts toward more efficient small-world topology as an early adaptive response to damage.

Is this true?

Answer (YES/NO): NO